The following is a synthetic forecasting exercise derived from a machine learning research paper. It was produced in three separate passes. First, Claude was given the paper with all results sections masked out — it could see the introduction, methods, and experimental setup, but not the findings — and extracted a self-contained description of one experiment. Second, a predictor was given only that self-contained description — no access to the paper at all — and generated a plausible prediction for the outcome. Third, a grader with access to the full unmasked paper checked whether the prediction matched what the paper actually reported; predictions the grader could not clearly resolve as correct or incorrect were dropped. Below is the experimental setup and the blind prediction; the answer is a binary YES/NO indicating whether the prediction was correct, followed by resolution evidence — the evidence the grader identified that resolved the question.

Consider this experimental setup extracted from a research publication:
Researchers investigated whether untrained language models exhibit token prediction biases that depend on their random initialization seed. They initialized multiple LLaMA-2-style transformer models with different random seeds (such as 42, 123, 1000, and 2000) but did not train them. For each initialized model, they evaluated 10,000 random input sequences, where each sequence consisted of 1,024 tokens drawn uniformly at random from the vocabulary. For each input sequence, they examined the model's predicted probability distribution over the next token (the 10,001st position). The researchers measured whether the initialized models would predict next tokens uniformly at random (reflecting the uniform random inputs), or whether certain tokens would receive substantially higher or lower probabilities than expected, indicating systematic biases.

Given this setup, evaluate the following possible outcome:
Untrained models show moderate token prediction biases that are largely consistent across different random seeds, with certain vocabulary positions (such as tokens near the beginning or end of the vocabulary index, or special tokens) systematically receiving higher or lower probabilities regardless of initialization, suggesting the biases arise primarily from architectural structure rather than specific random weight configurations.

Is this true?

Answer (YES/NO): NO